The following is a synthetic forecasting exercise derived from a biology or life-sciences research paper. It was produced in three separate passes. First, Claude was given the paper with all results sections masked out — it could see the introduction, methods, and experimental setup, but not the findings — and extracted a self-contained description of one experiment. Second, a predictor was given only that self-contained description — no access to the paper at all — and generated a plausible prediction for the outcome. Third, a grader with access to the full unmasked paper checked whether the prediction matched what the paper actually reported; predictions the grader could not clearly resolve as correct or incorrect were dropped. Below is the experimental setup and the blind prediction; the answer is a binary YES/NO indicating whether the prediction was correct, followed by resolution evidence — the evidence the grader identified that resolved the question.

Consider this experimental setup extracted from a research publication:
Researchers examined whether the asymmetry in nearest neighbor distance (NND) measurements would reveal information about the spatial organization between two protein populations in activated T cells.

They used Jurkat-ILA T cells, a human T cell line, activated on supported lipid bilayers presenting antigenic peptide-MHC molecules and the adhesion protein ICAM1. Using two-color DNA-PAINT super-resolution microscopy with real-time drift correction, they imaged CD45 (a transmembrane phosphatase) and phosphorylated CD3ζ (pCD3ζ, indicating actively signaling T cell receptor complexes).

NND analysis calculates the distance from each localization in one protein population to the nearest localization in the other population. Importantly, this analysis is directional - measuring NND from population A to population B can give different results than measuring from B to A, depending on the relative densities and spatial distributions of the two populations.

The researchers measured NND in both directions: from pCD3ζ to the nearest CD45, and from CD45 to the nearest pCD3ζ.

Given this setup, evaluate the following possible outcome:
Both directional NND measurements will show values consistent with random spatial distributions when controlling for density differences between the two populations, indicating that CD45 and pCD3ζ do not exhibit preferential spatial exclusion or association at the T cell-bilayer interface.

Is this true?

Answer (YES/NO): NO